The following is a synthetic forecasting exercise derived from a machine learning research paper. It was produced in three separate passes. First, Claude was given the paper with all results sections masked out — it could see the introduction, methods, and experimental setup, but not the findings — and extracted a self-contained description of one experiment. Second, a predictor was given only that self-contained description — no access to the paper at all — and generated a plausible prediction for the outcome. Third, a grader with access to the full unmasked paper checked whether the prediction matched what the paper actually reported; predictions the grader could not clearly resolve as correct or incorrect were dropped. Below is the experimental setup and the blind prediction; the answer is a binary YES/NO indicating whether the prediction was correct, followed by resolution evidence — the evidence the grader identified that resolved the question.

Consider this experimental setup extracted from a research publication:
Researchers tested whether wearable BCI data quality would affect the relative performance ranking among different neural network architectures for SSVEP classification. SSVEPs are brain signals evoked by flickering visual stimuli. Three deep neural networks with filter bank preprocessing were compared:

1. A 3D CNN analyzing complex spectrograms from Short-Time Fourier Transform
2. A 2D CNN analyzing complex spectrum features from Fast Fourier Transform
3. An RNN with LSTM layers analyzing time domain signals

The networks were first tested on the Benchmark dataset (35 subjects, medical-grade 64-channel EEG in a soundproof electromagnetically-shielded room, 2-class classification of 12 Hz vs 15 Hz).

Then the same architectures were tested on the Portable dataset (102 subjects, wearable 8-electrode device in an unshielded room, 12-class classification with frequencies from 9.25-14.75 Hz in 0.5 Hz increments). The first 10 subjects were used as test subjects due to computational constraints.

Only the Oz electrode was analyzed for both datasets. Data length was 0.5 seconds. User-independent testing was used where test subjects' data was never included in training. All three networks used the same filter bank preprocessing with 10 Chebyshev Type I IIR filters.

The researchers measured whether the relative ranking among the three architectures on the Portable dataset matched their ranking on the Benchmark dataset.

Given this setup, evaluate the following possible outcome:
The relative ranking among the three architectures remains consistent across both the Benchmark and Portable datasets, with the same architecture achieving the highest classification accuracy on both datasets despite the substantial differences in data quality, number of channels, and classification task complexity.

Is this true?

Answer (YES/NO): NO